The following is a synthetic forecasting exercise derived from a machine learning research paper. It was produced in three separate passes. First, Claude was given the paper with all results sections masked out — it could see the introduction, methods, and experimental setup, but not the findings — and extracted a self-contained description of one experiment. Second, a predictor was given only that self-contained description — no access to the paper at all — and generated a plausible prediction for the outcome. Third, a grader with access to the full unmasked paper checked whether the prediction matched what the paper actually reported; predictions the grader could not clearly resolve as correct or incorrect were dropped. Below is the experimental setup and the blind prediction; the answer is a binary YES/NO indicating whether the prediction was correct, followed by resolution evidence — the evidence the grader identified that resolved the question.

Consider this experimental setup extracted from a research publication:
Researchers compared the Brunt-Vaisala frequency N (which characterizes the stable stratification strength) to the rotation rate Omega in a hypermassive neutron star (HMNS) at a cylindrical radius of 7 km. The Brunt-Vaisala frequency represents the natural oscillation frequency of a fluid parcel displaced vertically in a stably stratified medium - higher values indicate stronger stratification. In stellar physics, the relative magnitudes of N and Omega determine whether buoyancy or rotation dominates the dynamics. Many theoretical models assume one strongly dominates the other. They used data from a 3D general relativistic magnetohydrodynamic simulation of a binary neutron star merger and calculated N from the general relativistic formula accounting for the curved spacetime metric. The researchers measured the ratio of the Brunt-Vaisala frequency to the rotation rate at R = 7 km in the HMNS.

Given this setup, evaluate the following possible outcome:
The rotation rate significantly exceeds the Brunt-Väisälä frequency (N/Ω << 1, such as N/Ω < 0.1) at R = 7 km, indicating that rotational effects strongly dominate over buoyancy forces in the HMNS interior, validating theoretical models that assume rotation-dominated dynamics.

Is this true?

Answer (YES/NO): NO